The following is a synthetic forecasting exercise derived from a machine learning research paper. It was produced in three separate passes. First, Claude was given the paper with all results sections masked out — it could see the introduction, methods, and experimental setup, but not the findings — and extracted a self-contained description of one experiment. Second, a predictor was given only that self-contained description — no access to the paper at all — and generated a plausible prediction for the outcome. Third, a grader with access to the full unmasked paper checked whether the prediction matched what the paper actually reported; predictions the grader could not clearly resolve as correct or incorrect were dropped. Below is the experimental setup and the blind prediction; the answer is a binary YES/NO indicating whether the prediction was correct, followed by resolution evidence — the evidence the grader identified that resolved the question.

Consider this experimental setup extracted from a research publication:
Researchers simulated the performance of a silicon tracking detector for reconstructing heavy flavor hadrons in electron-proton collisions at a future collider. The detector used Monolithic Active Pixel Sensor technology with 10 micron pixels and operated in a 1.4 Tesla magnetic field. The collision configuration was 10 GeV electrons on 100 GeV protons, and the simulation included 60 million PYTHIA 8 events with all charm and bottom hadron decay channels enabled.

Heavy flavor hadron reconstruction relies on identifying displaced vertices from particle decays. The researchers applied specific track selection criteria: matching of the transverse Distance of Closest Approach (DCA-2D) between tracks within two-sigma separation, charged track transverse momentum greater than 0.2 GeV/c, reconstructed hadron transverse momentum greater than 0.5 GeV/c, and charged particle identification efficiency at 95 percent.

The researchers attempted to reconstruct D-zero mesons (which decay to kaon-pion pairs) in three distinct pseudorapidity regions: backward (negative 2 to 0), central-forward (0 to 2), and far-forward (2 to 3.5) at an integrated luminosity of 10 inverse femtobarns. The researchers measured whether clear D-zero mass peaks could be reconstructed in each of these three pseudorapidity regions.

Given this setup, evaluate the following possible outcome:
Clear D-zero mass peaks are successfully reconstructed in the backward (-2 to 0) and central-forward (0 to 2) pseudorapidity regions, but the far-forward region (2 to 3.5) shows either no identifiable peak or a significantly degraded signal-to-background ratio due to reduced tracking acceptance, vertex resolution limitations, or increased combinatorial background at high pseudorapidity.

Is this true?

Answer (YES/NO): NO